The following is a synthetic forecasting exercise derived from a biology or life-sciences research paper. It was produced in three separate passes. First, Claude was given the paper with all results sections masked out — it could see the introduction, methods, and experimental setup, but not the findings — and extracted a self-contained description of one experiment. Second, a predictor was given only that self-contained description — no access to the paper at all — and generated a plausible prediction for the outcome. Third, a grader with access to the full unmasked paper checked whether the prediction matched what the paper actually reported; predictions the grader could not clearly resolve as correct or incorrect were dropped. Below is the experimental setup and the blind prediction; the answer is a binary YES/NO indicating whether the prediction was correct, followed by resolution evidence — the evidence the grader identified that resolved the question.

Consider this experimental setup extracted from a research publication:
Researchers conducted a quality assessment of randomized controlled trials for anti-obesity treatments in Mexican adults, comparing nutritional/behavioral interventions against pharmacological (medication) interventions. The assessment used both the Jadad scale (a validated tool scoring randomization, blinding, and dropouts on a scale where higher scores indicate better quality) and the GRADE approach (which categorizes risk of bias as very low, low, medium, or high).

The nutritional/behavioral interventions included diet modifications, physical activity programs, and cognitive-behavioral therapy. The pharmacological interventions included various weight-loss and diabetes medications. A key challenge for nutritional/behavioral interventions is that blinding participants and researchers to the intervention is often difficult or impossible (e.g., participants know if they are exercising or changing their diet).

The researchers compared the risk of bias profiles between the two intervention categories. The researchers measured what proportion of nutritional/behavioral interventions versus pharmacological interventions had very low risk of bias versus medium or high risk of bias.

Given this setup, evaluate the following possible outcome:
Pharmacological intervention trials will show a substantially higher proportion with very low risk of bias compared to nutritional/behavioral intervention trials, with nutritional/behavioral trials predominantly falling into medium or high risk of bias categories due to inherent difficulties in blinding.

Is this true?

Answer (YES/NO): YES